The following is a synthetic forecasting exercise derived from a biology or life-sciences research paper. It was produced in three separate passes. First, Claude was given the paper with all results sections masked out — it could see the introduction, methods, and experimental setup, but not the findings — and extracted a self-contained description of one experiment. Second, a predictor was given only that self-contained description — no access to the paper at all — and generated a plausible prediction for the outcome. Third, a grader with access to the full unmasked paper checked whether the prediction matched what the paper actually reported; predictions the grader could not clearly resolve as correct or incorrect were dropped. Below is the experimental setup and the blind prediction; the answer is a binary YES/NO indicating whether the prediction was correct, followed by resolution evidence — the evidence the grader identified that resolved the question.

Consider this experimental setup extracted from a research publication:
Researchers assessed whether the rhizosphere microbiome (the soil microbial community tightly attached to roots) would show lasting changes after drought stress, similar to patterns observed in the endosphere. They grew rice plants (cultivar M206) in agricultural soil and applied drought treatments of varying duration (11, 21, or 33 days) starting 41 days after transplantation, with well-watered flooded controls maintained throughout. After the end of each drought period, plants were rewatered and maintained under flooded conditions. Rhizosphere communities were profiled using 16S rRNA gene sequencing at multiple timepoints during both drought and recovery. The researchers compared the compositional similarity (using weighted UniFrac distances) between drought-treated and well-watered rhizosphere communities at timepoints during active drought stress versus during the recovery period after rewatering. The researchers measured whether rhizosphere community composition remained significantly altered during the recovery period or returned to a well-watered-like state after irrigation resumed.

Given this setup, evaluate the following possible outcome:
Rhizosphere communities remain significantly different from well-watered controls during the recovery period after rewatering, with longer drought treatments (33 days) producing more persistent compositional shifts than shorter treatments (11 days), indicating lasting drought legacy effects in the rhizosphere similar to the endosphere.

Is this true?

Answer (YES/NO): NO